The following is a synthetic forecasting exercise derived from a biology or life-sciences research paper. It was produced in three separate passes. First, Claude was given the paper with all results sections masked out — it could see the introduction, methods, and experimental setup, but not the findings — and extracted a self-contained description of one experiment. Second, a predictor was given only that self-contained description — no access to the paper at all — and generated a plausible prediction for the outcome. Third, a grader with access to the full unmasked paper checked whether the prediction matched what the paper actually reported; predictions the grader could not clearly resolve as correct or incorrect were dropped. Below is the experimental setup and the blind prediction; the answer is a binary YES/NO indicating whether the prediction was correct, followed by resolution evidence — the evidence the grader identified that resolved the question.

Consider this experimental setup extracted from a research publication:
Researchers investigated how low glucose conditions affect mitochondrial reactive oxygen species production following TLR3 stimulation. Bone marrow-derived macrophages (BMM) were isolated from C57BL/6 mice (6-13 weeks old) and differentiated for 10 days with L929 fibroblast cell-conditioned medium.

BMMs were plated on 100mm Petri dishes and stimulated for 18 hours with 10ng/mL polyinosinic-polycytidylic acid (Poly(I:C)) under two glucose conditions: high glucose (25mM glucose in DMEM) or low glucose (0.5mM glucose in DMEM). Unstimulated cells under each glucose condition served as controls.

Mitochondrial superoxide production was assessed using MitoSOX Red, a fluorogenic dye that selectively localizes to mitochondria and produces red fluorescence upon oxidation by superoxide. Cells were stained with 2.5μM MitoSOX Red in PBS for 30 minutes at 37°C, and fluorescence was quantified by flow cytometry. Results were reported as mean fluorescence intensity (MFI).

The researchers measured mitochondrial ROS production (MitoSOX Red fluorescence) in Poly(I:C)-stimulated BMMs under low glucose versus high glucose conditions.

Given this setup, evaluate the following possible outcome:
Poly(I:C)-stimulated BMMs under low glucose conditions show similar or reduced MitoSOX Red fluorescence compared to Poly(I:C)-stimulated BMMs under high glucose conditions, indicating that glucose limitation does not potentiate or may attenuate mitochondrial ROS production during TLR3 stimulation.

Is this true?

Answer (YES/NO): NO